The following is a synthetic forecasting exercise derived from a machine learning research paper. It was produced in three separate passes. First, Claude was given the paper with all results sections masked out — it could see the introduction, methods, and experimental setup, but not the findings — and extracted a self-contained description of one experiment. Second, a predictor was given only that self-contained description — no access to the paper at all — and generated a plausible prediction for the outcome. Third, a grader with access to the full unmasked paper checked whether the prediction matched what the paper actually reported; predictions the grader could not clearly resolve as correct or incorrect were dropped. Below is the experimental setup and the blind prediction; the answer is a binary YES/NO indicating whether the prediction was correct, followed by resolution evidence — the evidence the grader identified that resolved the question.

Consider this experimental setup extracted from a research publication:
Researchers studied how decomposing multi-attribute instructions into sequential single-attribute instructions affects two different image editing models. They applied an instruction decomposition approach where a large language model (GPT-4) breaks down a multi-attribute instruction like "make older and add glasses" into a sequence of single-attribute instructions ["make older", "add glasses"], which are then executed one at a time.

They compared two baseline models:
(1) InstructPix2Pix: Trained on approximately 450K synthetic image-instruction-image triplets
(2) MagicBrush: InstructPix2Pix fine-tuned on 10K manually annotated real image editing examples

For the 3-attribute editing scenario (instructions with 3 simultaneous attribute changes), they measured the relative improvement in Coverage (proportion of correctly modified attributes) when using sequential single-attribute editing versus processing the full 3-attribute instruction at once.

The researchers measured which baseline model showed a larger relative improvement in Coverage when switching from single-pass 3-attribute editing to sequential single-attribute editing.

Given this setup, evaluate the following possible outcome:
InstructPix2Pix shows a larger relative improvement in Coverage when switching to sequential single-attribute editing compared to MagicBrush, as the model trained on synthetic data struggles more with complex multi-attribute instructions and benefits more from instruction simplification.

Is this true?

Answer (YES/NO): NO